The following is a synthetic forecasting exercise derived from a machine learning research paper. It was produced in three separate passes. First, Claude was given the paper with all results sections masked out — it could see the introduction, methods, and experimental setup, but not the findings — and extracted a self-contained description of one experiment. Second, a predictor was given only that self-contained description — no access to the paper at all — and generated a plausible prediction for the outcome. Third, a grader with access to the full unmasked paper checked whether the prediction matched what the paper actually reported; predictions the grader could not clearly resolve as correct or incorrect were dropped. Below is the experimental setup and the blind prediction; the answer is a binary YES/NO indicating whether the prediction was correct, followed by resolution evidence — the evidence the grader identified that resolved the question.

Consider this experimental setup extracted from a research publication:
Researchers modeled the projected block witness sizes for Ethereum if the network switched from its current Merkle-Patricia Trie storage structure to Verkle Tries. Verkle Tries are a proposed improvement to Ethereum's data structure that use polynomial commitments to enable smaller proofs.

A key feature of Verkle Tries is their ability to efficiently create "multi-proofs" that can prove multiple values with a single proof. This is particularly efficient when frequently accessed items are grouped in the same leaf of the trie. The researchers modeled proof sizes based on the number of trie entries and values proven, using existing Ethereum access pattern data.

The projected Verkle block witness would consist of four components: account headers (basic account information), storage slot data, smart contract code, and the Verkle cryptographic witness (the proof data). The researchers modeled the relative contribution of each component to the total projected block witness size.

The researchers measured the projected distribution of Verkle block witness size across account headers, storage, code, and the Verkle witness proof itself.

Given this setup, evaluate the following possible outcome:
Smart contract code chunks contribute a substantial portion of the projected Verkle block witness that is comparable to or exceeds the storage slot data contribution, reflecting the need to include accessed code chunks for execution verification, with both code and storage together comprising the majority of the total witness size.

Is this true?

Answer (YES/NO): YES